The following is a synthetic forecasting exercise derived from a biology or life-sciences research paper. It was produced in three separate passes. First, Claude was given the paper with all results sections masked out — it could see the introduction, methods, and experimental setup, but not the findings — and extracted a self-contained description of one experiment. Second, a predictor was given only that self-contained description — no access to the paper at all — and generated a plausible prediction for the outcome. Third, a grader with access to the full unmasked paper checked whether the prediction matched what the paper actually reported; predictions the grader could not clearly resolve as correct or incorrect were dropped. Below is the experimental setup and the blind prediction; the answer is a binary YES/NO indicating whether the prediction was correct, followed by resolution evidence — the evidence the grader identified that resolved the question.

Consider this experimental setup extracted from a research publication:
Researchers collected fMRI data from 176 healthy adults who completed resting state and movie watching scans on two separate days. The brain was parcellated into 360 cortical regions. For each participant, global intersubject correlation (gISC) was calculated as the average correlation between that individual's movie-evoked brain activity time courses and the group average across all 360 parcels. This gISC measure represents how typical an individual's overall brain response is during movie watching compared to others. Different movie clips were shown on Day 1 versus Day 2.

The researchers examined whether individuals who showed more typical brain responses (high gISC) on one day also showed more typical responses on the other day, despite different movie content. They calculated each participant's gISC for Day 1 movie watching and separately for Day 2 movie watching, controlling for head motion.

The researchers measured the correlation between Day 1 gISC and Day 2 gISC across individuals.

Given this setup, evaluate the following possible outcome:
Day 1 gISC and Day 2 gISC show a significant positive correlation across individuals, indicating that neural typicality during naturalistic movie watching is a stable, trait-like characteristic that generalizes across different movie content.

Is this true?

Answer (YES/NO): YES